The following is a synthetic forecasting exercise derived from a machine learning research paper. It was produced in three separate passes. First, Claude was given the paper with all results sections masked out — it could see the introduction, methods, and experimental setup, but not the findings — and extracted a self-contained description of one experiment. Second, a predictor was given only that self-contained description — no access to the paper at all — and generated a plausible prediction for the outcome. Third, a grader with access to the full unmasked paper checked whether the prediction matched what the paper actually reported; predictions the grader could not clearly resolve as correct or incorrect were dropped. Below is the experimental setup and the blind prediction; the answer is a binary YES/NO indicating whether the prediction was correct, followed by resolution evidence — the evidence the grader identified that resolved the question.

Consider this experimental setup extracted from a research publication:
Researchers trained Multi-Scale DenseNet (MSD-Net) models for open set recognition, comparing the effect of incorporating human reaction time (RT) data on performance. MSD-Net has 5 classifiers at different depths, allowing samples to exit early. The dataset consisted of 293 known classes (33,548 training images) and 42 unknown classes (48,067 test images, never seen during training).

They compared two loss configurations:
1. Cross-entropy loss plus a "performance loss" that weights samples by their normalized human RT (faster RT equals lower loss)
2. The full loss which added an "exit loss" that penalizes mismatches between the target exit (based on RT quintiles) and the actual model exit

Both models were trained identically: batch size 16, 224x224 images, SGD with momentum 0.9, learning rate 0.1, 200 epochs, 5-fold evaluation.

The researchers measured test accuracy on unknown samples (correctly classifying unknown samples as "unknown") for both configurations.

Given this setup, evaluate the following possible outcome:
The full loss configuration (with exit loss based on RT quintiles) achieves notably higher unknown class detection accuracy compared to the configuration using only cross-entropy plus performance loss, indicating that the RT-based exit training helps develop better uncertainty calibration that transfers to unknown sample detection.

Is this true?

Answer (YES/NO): YES